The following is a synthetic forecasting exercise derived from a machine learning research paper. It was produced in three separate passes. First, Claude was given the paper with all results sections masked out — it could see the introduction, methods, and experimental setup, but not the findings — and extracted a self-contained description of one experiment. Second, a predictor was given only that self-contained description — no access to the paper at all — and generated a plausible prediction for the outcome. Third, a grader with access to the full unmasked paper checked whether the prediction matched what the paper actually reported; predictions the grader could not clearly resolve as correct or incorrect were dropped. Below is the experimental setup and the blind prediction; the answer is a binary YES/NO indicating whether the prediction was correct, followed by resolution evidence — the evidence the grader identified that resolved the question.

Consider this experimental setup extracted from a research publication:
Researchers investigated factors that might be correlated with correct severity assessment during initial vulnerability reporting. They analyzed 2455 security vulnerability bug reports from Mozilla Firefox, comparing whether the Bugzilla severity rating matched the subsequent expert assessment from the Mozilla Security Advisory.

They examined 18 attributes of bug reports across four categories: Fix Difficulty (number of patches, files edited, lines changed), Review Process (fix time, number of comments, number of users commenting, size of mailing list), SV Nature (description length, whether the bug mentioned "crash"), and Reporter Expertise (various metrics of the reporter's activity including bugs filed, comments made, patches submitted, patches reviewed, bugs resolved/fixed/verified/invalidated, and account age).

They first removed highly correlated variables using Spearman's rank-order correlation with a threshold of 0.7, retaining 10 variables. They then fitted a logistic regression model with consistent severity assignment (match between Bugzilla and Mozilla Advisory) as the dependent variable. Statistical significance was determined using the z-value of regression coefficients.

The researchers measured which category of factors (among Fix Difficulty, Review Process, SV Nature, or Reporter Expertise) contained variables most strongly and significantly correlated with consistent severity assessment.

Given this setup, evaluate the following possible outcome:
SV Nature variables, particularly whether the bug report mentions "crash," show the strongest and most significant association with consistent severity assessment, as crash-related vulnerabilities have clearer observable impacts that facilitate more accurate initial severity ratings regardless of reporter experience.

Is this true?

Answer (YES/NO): NO